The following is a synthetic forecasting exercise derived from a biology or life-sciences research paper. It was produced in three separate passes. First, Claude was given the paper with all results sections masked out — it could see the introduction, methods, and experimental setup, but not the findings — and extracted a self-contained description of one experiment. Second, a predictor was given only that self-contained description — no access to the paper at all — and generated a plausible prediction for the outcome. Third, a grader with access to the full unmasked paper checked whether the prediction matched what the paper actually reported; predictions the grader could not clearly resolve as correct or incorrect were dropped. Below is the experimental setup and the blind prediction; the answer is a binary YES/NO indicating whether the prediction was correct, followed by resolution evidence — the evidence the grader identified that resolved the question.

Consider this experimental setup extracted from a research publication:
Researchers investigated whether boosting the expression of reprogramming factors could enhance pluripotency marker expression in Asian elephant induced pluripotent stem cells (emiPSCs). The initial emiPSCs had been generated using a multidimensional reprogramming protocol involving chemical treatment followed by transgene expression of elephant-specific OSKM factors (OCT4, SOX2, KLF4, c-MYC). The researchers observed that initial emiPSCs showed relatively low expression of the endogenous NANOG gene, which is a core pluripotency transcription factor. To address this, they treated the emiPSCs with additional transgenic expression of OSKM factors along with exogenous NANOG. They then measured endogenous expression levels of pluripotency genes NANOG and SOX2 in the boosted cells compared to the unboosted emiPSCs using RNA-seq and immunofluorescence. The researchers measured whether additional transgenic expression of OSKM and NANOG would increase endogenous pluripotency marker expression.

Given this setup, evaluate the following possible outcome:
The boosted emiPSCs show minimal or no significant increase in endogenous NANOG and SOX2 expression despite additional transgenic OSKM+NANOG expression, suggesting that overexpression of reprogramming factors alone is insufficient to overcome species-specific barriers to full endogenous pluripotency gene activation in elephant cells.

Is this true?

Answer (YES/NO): NO